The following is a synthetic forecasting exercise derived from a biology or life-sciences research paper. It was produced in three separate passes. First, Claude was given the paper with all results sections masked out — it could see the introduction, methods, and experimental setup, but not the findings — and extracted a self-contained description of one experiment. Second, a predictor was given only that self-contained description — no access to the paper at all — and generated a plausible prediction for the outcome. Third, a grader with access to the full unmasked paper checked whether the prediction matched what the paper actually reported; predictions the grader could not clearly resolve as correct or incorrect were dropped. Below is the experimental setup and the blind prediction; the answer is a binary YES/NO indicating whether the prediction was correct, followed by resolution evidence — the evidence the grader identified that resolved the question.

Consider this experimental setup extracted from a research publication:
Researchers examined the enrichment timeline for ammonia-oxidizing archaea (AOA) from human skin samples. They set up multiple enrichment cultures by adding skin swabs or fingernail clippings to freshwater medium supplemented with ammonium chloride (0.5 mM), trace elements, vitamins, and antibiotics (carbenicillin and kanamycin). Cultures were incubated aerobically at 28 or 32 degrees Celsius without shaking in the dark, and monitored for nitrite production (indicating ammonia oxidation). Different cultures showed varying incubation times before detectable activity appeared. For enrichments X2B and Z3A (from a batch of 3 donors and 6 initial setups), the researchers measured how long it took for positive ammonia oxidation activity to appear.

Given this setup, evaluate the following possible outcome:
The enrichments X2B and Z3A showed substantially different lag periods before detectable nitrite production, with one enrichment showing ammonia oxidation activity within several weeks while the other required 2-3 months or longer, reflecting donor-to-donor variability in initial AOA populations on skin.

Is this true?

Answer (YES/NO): NO